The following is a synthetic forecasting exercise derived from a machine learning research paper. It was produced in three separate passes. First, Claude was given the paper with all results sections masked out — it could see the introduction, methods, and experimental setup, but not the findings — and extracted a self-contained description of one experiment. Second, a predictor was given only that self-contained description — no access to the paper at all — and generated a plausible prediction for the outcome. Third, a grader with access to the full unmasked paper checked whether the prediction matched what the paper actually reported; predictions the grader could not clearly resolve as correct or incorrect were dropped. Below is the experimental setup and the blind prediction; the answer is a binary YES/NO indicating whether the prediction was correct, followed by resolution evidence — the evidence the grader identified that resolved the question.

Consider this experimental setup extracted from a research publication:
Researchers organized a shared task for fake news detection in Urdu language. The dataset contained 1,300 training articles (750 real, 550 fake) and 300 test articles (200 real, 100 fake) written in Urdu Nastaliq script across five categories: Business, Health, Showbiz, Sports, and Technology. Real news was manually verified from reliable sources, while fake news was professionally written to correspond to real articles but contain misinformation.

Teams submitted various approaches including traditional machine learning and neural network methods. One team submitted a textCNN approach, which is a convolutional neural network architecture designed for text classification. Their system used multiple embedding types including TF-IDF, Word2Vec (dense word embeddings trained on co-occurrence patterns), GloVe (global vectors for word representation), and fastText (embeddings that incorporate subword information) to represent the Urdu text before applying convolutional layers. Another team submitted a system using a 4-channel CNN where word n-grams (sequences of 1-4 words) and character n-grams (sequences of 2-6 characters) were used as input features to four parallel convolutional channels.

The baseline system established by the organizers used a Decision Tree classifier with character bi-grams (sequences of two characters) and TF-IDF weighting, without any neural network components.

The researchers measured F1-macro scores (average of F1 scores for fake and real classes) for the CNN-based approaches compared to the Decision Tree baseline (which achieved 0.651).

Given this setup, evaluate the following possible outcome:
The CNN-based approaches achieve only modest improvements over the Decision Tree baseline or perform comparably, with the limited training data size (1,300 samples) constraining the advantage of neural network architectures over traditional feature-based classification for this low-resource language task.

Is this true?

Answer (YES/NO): YES